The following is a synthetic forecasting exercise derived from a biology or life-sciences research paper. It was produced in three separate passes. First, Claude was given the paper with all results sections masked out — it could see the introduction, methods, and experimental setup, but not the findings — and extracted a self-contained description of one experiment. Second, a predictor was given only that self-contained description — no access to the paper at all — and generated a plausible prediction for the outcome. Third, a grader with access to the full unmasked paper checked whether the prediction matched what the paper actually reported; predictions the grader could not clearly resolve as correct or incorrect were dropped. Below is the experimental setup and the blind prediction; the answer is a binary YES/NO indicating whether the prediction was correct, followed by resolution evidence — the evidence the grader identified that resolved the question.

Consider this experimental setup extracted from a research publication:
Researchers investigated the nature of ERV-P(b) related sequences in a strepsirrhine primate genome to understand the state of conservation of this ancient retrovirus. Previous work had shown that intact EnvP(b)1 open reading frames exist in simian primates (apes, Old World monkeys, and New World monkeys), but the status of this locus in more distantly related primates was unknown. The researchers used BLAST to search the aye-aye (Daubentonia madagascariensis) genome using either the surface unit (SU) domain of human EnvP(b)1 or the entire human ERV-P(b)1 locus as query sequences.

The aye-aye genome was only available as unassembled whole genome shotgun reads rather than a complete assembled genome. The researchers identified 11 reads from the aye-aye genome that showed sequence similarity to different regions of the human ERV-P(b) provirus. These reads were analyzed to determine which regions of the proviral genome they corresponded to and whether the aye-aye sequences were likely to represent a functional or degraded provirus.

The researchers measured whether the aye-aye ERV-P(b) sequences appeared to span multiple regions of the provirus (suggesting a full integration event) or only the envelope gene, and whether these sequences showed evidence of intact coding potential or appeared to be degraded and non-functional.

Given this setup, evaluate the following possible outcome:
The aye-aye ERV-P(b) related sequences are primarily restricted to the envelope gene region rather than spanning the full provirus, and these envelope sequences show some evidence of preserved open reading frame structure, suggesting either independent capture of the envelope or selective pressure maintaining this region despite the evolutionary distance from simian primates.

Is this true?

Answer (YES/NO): NO